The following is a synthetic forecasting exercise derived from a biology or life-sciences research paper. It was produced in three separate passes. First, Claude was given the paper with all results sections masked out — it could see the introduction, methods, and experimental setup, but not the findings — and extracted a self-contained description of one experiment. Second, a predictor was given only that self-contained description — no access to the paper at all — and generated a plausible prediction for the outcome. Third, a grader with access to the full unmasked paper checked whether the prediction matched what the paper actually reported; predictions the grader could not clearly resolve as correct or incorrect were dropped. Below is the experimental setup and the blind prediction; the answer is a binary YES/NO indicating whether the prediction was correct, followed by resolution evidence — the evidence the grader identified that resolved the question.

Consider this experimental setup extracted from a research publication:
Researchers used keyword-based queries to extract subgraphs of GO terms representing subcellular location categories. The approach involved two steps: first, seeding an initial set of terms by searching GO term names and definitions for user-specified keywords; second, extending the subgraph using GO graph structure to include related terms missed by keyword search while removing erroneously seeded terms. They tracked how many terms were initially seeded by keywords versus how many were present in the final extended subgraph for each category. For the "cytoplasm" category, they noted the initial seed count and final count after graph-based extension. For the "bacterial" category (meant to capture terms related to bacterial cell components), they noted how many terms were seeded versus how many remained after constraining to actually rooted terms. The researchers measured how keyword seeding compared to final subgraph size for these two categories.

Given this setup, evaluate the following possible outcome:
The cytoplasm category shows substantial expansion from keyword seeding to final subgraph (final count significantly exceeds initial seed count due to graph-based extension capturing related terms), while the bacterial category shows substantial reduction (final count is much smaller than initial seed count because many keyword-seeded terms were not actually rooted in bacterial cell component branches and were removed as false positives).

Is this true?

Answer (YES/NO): YES